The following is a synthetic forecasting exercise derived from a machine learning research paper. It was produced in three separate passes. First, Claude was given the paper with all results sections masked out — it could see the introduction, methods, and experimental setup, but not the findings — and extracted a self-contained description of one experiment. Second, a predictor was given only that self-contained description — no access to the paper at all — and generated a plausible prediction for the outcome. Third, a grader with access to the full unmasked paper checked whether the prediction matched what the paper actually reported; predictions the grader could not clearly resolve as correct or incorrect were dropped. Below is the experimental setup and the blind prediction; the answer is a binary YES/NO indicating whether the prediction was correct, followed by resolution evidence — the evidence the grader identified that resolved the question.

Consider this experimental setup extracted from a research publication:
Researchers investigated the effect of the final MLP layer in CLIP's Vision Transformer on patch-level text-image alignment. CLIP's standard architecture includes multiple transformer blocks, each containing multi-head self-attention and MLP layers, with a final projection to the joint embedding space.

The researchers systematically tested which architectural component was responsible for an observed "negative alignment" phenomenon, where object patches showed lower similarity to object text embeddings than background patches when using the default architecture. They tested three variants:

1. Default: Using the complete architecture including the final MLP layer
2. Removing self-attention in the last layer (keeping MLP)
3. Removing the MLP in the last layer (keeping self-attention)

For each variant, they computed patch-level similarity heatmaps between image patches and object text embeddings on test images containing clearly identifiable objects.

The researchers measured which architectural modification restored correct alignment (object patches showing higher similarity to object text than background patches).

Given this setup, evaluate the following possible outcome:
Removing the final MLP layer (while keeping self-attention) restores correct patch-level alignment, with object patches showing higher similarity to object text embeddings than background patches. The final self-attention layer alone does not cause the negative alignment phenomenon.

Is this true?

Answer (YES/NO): YES